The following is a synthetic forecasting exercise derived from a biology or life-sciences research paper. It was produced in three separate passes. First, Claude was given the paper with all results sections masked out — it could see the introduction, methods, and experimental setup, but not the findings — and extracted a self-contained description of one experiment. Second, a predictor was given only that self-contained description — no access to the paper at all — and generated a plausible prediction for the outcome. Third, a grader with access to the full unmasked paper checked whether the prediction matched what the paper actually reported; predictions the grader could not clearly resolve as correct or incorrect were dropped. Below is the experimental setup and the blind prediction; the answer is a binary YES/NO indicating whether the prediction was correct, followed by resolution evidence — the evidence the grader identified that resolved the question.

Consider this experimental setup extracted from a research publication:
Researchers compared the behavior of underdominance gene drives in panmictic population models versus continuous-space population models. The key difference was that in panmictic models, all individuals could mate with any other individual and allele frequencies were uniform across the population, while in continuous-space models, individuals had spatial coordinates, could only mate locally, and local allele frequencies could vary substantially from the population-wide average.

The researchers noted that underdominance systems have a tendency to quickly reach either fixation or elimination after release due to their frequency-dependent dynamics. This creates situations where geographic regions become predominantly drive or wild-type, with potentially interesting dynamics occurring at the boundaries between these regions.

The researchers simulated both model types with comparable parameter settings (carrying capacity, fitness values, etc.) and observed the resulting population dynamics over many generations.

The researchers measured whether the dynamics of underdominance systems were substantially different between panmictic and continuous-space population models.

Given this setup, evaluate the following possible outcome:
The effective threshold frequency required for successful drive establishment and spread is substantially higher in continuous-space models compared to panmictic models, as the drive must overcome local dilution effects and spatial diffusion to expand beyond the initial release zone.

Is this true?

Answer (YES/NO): NO